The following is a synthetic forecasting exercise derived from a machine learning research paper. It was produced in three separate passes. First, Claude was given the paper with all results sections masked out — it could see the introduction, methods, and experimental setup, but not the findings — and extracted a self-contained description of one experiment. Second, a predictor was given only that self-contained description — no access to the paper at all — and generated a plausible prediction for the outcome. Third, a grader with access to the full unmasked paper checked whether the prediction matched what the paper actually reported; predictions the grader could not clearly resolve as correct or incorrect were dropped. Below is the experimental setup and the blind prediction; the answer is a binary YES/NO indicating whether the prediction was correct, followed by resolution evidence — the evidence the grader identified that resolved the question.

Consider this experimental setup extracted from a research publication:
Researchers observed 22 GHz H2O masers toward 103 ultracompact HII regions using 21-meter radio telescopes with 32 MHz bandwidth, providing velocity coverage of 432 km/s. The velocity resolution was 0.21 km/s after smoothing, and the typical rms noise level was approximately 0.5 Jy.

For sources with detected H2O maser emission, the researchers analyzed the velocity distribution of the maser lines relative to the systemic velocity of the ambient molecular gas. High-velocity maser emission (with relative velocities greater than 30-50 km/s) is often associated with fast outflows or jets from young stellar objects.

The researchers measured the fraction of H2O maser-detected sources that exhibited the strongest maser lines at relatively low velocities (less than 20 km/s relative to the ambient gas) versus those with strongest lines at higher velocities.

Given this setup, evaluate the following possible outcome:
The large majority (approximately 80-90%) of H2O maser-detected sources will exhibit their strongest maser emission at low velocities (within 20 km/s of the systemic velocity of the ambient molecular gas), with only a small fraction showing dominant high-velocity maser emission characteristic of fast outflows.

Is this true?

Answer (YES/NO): YES